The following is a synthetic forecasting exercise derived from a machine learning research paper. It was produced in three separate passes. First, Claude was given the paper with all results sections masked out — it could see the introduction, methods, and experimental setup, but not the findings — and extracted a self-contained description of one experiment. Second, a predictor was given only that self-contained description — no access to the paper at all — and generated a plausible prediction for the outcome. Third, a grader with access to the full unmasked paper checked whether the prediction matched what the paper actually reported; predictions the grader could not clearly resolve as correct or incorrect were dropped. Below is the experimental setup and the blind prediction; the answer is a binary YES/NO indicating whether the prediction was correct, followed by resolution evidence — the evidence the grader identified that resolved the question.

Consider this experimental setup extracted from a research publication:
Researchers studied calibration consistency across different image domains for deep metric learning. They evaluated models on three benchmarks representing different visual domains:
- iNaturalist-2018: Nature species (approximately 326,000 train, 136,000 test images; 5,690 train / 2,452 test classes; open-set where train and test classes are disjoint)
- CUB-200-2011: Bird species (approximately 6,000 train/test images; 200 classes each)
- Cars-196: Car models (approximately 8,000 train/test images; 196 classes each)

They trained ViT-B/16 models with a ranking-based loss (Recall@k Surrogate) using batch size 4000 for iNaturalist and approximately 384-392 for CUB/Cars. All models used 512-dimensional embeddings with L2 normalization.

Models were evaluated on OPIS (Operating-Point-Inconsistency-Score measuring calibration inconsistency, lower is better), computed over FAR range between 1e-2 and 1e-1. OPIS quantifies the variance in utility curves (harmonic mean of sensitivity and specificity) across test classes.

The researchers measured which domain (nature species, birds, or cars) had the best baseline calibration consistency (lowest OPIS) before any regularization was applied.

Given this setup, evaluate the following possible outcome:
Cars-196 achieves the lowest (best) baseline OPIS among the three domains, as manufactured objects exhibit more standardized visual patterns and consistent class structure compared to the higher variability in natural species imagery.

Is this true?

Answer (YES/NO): YES